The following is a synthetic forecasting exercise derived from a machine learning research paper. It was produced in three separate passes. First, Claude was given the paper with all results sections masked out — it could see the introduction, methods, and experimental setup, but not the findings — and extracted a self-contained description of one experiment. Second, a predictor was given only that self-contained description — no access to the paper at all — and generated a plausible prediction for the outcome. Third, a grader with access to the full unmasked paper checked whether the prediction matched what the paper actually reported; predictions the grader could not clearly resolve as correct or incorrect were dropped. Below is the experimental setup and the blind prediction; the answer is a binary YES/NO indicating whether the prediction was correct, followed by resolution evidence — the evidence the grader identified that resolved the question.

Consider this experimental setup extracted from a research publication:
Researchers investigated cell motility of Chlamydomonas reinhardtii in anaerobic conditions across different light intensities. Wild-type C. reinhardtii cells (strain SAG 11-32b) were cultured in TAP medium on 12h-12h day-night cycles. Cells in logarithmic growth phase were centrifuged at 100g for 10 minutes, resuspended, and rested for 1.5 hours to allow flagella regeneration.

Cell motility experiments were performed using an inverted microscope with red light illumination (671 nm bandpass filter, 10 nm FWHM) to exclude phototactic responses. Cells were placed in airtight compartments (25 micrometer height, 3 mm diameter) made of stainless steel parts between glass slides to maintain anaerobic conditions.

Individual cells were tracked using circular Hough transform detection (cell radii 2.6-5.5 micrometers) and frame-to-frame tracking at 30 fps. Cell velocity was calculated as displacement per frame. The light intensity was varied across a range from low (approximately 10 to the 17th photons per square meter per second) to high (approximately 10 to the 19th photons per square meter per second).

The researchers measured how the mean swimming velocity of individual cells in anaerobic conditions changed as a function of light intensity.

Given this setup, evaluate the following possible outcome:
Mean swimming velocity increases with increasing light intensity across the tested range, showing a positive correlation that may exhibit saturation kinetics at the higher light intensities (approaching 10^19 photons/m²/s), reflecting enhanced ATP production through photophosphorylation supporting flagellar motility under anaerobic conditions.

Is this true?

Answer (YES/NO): YES